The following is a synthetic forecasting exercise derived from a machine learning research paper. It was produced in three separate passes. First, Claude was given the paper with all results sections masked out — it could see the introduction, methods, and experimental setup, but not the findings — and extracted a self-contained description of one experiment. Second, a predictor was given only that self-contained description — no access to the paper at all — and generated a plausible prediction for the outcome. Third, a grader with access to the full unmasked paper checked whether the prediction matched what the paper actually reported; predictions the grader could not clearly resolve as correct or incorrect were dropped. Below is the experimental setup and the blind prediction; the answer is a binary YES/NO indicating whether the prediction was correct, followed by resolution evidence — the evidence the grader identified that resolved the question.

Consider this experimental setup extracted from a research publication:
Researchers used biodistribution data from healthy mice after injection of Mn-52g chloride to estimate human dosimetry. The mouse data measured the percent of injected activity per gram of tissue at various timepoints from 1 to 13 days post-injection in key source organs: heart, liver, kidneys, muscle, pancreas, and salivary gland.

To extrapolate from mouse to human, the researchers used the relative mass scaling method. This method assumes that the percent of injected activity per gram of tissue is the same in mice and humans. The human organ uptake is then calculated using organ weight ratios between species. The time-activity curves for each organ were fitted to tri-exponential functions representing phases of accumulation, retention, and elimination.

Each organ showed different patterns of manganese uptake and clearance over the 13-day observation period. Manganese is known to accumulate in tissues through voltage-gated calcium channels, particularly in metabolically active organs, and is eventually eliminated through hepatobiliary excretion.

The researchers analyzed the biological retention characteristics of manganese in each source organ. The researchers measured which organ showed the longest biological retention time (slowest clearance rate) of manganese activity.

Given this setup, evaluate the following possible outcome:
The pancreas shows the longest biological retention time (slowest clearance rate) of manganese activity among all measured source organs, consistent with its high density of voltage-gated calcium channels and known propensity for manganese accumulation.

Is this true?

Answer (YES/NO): NO